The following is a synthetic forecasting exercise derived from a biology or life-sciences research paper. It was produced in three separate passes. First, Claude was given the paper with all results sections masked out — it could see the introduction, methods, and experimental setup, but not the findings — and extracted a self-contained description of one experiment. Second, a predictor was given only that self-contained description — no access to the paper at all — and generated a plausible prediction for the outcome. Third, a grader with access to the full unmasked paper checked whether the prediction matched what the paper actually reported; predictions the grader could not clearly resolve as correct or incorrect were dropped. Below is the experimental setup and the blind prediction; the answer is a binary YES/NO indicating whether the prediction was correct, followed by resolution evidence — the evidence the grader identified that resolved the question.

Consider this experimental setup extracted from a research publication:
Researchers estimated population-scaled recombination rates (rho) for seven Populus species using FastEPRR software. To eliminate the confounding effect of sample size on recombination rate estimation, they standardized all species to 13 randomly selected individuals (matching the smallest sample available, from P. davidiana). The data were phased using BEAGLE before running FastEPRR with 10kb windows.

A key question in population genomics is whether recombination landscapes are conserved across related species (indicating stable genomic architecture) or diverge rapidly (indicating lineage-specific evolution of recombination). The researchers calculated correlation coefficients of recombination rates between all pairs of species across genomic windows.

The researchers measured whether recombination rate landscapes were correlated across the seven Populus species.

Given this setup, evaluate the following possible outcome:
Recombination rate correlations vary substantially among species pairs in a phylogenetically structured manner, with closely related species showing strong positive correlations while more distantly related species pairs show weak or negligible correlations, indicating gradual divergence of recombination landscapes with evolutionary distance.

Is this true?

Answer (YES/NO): NO